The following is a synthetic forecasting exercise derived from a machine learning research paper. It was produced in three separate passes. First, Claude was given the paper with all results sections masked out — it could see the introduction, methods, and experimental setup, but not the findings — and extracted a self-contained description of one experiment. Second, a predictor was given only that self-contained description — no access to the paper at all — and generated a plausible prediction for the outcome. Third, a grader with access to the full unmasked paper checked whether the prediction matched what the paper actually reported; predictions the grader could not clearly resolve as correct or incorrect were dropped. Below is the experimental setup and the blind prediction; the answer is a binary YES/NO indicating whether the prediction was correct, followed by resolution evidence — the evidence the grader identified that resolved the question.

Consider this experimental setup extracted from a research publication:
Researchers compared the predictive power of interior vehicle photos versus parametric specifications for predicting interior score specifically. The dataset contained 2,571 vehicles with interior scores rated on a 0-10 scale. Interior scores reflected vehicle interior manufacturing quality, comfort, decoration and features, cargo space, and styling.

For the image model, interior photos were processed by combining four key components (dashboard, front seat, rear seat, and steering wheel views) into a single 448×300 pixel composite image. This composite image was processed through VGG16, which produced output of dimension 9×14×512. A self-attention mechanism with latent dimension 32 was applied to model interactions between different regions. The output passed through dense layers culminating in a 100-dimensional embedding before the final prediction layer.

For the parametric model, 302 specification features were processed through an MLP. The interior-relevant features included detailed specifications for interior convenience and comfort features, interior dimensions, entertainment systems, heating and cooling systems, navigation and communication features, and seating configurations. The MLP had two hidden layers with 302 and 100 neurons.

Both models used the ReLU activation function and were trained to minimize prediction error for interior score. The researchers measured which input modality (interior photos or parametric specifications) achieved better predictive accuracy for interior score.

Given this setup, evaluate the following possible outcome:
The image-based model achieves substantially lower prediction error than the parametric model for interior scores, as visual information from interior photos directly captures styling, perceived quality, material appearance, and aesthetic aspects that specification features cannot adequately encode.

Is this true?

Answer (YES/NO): NO